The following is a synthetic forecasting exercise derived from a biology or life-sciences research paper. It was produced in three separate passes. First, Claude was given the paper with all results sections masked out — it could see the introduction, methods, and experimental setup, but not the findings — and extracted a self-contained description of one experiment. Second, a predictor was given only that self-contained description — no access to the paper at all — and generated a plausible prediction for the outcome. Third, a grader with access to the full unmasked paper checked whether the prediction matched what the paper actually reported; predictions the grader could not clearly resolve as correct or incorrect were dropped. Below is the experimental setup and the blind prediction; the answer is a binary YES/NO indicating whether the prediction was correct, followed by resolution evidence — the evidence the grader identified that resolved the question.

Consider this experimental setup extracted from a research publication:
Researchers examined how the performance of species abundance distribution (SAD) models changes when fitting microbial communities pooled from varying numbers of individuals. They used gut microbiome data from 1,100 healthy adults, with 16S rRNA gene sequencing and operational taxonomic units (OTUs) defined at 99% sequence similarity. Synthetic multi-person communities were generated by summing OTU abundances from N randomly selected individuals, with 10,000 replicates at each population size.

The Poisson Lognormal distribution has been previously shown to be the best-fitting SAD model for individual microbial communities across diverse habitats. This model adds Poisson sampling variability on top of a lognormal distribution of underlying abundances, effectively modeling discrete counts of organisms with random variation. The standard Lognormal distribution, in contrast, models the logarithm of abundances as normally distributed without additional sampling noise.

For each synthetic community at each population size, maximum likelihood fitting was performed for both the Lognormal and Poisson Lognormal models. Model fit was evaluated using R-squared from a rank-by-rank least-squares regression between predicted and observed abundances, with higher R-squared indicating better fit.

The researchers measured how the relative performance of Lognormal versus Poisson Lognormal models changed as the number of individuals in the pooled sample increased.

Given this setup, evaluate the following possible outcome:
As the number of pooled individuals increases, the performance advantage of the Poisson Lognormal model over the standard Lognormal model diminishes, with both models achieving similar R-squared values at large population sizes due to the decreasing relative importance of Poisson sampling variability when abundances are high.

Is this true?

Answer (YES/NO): NO